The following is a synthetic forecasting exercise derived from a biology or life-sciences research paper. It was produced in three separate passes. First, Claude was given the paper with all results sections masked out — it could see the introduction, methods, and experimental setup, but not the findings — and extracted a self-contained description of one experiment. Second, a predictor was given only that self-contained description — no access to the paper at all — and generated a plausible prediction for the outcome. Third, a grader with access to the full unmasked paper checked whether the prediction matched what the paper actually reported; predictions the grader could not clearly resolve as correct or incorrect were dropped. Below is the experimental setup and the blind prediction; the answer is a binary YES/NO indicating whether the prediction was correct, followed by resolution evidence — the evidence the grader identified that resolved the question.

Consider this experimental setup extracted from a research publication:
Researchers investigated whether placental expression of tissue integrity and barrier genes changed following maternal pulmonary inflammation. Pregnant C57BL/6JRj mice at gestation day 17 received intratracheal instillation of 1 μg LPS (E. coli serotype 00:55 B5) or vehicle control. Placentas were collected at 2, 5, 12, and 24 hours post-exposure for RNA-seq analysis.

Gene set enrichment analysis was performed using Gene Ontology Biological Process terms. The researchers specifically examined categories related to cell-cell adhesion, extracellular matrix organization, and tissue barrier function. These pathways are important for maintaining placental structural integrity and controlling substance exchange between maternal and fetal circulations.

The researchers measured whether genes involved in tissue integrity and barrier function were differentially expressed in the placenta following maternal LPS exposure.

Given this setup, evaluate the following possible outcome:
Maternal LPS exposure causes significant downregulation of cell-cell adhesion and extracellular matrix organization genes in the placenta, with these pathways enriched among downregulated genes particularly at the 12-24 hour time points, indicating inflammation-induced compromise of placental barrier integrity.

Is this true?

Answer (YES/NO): NO